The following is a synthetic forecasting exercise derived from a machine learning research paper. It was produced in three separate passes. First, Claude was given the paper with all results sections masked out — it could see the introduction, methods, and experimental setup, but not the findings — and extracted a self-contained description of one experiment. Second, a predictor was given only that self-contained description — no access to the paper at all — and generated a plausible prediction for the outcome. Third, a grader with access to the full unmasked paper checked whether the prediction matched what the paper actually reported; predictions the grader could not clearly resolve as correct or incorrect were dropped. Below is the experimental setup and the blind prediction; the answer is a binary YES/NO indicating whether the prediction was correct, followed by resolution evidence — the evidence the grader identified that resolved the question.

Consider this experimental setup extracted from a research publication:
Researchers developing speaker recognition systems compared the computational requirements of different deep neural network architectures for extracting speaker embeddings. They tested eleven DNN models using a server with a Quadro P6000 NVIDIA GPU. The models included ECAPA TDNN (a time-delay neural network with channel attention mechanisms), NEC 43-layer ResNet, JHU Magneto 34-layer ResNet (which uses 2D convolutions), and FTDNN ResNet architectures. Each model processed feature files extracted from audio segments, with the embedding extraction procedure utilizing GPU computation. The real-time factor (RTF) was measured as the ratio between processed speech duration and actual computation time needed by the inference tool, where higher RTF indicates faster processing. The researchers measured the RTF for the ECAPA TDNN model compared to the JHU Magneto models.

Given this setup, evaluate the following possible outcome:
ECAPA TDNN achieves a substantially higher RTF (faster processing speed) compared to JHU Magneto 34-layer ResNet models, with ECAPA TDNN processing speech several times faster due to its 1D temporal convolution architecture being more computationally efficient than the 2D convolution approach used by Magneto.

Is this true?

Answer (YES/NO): YES